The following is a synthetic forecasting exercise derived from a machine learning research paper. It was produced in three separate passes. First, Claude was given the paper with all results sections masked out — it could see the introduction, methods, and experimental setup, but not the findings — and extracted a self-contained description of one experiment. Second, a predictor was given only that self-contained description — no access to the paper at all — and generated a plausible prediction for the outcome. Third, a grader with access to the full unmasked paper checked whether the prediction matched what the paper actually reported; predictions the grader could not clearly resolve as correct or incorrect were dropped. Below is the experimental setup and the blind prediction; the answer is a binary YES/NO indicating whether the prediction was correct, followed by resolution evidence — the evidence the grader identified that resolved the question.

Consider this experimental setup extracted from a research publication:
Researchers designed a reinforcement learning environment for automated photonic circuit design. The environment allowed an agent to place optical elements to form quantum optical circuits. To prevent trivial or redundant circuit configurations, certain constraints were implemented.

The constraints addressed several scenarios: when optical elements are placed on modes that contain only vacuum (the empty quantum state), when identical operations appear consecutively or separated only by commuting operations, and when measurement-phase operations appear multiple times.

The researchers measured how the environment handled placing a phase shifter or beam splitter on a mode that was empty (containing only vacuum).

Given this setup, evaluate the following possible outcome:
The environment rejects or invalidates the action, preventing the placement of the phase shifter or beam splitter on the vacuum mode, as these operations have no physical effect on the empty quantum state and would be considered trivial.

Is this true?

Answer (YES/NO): NO